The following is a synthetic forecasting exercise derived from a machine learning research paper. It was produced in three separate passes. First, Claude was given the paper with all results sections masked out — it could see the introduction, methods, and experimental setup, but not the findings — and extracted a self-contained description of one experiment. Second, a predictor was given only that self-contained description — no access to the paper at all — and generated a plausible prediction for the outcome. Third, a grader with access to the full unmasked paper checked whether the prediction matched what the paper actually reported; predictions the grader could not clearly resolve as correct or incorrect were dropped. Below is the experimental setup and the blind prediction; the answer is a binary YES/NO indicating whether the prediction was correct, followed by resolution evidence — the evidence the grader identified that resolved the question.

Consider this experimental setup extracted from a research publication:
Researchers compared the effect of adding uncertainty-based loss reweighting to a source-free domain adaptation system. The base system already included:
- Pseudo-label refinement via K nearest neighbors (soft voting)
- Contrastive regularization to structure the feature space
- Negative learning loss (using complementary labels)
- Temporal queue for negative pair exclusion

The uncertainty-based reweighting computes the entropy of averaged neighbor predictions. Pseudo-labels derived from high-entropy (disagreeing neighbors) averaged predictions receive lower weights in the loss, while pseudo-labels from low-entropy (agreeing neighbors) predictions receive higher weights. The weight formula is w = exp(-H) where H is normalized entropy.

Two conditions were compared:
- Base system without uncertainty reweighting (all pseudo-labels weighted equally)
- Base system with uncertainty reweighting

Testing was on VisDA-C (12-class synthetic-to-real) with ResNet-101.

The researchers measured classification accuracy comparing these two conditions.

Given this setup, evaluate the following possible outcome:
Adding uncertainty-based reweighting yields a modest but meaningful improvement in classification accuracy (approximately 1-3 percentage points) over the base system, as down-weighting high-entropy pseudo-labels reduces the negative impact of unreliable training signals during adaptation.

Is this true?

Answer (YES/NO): NO